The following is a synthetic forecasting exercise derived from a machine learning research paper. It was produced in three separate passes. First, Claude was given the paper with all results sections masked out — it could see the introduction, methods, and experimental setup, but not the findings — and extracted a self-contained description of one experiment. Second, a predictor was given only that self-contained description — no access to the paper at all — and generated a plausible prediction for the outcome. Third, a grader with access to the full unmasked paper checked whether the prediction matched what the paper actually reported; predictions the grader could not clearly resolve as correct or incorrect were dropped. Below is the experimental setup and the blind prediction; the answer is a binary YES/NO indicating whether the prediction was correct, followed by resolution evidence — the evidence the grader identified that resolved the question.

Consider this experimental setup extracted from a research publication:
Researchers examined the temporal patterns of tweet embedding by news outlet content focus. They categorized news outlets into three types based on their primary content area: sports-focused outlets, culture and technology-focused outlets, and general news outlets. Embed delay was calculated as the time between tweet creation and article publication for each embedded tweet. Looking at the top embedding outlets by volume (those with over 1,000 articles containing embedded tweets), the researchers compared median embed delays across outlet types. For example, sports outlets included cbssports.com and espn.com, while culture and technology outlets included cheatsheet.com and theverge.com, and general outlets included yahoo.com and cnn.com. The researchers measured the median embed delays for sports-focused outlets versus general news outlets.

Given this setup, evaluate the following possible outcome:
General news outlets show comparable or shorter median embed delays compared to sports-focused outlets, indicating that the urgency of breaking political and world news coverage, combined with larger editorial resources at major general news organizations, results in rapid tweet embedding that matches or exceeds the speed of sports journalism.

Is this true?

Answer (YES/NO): NO